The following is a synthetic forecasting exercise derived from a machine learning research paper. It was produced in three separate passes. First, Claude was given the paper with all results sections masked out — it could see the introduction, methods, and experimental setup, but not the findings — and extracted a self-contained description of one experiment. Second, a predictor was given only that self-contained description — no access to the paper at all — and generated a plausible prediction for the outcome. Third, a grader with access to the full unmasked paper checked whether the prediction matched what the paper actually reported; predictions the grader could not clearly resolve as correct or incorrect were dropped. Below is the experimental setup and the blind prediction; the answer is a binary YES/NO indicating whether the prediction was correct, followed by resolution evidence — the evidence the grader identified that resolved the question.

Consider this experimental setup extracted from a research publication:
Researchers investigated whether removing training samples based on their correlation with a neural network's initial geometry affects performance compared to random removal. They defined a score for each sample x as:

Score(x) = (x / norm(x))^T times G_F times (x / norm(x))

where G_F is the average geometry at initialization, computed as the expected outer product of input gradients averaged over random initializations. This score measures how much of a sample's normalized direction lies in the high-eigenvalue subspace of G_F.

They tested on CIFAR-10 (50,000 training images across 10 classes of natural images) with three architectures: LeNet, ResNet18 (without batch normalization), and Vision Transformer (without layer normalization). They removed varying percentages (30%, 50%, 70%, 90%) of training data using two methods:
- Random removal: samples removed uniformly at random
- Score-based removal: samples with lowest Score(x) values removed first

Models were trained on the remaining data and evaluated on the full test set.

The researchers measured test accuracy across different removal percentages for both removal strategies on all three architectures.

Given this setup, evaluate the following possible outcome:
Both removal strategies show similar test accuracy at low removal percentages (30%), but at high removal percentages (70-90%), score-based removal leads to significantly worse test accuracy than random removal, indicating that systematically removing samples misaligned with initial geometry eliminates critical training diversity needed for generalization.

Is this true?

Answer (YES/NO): NO